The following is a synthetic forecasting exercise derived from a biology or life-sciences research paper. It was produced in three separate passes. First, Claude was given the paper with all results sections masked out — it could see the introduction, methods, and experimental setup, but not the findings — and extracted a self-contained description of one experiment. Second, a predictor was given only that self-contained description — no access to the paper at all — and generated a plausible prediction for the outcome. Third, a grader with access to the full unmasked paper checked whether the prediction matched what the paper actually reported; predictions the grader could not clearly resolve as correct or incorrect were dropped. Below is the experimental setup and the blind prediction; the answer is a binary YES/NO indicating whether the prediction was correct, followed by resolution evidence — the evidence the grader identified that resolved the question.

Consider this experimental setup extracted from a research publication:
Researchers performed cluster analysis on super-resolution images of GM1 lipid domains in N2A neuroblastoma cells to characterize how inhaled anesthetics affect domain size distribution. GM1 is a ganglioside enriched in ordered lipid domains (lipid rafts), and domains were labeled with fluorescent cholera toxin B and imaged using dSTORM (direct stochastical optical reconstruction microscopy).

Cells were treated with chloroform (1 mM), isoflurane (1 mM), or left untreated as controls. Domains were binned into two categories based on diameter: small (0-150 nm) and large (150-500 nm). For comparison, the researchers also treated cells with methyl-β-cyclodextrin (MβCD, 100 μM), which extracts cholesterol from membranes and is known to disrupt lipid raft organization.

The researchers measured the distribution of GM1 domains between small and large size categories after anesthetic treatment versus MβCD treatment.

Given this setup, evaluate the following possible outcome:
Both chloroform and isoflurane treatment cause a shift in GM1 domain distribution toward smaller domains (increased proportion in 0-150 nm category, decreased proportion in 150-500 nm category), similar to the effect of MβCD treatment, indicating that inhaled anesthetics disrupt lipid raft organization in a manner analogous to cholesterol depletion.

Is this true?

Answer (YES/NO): NO